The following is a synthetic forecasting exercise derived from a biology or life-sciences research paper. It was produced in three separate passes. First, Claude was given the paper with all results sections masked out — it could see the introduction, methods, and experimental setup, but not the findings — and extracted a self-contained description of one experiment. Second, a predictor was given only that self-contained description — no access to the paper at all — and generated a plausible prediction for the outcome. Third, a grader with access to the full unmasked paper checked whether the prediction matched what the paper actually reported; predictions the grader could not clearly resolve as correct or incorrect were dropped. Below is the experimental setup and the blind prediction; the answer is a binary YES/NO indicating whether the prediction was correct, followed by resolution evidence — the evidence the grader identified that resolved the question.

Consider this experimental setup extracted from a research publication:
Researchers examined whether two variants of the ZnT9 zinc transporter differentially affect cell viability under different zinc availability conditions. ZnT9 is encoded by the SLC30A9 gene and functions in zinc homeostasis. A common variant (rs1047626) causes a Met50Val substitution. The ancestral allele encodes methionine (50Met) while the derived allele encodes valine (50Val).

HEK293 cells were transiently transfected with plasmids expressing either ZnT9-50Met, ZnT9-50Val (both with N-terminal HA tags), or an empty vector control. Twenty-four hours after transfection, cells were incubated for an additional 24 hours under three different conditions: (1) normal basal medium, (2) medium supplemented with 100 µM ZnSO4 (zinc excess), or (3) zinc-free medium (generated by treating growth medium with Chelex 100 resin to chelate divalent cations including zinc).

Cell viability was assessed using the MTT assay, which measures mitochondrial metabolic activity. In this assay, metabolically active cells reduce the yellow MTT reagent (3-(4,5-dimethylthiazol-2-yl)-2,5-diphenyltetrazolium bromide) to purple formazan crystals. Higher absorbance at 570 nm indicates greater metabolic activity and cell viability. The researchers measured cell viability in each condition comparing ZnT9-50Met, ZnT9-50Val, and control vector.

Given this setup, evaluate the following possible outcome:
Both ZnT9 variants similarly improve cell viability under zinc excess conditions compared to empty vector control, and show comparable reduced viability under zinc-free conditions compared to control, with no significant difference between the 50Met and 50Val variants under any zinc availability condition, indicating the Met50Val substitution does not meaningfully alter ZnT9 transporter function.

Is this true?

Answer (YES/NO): NO